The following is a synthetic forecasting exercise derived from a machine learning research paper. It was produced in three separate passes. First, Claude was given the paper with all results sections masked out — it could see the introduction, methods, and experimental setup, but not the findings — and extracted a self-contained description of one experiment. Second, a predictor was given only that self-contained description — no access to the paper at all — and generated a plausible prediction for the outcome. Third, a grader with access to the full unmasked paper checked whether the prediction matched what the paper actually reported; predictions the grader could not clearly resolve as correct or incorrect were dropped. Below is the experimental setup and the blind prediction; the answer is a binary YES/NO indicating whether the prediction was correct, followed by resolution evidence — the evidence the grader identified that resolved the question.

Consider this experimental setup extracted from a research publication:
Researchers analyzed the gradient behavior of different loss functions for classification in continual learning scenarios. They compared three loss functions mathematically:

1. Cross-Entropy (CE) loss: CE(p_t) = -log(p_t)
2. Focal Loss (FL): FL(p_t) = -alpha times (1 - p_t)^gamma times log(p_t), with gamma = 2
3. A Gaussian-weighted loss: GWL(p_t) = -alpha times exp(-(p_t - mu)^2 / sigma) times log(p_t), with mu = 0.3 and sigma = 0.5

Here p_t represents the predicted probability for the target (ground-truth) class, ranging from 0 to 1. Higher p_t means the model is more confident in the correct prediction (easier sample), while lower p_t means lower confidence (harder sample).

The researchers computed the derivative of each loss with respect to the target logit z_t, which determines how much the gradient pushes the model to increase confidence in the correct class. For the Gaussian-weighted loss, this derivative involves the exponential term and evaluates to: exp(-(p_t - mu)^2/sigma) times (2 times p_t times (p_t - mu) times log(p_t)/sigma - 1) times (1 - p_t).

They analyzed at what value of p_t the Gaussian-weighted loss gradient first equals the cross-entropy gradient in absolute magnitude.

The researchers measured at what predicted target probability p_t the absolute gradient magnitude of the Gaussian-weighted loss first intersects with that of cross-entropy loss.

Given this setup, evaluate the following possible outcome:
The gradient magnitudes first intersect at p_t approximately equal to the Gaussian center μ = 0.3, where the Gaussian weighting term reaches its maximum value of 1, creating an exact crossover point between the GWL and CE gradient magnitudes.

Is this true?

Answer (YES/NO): YES